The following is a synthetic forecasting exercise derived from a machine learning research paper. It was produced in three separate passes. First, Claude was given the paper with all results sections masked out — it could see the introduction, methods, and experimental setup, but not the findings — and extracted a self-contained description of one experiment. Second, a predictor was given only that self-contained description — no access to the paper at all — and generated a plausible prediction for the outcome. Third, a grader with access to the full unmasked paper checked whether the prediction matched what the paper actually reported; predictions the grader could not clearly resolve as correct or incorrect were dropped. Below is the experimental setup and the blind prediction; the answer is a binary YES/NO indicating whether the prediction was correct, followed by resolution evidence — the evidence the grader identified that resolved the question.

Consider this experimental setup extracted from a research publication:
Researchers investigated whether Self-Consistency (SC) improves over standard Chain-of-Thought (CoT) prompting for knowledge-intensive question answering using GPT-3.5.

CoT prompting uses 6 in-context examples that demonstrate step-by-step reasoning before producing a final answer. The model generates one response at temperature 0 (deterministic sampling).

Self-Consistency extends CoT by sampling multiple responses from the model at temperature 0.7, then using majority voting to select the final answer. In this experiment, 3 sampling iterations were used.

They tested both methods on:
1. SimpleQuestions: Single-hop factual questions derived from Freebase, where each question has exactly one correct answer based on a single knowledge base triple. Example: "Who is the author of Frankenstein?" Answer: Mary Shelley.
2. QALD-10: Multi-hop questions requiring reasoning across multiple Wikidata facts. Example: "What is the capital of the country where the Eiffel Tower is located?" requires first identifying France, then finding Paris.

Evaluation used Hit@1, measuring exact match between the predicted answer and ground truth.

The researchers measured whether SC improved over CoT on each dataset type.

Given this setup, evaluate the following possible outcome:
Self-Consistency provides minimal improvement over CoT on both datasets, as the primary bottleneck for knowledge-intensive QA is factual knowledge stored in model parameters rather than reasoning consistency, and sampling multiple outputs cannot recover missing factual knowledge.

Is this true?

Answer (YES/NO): NO